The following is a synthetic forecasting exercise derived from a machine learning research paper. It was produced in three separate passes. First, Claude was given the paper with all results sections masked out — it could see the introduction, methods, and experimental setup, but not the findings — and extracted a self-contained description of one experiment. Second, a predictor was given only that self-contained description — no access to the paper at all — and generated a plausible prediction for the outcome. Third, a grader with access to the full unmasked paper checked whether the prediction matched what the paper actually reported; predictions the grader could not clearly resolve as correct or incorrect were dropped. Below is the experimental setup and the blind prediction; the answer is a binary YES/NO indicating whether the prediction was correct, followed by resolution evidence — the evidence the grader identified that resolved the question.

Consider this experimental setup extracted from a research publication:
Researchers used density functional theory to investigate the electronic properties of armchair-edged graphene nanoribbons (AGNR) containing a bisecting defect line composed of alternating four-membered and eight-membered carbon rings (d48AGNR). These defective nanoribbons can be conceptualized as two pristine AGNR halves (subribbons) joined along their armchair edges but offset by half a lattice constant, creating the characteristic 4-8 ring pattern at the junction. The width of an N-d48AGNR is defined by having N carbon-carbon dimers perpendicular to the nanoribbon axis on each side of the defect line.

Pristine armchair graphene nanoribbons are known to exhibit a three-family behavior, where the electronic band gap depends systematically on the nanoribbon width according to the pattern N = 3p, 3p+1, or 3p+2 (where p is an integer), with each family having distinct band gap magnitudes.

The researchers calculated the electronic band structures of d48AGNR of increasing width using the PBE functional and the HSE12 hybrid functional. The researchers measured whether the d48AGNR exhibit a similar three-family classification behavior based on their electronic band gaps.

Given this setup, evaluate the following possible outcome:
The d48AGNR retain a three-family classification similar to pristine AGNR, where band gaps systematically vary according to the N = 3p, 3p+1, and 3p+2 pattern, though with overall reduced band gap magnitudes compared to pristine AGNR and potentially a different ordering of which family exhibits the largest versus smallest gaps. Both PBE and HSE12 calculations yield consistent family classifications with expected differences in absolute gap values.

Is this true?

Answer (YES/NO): NO